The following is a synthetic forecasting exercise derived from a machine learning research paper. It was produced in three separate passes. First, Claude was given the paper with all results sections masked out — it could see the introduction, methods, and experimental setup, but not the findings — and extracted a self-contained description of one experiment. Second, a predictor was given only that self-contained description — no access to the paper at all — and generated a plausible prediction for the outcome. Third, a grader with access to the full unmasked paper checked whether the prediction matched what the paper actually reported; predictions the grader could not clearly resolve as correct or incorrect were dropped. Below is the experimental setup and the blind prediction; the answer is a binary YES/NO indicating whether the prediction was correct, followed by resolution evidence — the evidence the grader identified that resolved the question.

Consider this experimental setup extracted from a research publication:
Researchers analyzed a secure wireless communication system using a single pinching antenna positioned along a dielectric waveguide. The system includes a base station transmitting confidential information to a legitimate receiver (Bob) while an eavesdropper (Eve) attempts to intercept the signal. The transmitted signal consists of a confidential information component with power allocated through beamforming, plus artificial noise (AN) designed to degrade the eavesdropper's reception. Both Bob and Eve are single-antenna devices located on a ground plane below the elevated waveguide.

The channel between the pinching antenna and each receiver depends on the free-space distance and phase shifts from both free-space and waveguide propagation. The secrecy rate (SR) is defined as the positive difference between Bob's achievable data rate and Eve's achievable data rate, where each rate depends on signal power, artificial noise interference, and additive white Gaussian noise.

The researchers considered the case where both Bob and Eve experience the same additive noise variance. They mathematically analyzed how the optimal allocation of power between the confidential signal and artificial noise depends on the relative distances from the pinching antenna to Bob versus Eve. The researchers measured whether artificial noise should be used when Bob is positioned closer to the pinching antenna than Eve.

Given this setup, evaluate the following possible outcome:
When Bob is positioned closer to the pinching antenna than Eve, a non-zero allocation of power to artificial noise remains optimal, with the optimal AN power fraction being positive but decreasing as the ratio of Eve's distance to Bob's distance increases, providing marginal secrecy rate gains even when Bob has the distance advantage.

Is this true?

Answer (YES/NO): NO